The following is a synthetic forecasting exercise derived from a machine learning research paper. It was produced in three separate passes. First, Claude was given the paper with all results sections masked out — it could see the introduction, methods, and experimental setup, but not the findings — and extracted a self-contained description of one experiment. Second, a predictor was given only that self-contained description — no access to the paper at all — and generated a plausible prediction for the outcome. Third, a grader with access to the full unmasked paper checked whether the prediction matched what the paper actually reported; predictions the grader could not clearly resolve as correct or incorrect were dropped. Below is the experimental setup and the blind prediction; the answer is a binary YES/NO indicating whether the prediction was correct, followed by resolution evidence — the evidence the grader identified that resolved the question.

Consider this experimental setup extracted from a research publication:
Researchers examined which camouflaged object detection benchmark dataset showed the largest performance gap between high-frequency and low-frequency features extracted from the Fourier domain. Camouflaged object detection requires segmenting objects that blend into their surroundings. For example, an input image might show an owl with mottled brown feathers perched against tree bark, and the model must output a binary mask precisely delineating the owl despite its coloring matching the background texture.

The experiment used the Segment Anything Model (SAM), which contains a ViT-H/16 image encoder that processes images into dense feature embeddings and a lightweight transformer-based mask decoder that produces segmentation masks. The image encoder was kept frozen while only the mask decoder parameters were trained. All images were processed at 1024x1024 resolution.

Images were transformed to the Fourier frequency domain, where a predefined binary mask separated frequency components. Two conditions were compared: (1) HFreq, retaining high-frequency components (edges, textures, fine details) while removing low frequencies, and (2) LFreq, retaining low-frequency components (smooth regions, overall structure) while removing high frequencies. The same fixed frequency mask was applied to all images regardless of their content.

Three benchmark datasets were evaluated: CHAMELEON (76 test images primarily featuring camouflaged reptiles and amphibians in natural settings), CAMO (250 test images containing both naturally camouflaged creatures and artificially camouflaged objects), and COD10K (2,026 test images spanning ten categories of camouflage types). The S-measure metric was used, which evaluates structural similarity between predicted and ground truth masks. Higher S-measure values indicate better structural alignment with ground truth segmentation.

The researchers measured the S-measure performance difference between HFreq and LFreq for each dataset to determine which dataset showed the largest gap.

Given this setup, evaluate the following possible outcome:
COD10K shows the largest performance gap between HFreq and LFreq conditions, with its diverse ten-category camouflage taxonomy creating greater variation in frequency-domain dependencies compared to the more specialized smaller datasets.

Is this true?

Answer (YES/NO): NO